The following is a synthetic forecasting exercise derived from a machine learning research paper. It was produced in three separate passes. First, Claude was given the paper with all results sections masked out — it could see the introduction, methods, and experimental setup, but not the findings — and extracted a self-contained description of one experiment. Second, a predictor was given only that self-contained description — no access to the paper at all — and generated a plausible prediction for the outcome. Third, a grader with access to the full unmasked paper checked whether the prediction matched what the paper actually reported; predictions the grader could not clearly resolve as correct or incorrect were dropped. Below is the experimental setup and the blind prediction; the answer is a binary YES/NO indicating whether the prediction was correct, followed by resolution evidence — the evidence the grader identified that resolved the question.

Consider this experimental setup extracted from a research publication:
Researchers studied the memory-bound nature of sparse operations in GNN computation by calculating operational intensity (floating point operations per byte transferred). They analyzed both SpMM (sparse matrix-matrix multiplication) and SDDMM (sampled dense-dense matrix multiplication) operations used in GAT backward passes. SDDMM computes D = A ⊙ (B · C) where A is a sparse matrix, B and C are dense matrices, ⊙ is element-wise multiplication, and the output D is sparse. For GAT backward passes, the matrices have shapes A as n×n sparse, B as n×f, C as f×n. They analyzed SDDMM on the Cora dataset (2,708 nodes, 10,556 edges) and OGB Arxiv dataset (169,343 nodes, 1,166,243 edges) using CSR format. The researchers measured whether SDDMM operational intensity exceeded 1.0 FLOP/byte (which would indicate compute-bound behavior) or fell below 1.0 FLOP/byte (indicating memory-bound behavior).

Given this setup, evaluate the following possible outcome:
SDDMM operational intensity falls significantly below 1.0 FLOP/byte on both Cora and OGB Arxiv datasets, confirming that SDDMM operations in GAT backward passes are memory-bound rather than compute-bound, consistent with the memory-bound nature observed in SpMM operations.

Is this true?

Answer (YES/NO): YES